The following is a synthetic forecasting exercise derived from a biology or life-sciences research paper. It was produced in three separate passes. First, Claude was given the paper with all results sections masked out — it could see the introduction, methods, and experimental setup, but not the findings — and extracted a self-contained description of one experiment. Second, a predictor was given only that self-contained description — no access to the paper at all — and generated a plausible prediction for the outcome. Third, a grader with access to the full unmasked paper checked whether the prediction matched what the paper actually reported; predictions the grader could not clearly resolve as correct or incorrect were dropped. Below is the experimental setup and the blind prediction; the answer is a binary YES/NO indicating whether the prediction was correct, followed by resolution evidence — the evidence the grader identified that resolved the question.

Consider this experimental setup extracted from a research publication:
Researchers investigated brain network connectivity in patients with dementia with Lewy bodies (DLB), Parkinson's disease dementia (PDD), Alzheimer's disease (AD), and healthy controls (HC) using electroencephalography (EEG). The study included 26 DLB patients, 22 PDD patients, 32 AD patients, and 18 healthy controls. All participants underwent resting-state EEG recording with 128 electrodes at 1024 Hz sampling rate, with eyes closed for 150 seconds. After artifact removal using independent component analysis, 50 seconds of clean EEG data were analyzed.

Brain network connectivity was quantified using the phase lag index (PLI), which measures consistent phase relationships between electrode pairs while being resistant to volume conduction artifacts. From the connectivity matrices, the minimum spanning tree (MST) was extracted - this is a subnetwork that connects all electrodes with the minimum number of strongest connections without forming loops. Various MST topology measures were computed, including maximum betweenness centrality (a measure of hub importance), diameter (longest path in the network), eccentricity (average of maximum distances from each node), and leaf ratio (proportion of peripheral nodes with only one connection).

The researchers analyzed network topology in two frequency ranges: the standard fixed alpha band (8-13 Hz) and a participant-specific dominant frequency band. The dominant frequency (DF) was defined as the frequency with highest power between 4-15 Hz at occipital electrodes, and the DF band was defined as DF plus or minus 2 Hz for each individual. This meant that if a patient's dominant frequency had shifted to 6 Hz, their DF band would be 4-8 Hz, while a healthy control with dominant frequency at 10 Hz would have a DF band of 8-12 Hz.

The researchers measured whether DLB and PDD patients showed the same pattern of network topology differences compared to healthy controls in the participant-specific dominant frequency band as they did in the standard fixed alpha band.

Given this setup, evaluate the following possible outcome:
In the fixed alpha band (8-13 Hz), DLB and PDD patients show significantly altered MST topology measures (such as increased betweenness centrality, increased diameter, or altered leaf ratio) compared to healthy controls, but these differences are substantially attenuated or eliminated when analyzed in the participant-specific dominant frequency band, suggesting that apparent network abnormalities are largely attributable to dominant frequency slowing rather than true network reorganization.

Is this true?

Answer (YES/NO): NO